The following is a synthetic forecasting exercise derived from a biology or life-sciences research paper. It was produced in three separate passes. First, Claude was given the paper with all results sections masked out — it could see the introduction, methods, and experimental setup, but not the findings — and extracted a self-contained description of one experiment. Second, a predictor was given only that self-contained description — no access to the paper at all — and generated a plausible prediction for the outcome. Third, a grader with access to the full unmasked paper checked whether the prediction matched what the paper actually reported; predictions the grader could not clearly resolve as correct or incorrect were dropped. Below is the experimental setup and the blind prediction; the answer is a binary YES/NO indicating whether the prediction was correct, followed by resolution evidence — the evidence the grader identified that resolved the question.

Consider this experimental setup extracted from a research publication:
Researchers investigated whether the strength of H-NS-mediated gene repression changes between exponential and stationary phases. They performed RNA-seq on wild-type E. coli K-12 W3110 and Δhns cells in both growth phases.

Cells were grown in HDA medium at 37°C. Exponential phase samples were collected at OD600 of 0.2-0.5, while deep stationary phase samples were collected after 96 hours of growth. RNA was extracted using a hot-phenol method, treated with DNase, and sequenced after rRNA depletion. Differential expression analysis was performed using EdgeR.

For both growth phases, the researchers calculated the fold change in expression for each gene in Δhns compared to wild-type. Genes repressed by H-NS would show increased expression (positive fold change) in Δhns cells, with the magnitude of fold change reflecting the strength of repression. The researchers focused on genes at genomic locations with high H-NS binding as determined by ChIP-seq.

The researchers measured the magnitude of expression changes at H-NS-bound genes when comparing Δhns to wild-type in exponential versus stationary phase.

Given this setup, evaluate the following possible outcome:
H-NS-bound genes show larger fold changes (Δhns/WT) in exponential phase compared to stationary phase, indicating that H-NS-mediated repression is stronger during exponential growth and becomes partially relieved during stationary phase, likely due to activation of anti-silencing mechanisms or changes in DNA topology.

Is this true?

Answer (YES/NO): NO